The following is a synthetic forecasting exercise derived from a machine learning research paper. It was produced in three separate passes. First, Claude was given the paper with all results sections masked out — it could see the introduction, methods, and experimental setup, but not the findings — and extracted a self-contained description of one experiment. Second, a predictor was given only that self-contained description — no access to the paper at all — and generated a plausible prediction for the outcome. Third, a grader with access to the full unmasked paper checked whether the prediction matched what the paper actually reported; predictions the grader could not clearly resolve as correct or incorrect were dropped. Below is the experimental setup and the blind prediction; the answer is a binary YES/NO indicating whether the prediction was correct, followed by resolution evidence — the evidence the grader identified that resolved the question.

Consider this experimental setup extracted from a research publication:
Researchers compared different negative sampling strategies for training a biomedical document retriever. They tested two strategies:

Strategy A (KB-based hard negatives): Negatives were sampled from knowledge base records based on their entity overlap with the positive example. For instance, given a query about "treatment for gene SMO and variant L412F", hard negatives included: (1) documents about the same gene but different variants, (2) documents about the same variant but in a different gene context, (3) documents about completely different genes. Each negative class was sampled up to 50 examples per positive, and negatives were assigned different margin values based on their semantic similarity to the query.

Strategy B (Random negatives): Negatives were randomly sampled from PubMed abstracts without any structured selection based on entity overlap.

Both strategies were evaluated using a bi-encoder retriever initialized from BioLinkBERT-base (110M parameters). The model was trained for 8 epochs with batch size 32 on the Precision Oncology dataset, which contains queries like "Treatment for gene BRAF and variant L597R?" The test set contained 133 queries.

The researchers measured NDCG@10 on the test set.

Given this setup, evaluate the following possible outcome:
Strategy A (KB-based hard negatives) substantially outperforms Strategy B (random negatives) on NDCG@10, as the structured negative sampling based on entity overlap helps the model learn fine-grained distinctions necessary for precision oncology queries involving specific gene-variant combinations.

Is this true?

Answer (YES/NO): YES